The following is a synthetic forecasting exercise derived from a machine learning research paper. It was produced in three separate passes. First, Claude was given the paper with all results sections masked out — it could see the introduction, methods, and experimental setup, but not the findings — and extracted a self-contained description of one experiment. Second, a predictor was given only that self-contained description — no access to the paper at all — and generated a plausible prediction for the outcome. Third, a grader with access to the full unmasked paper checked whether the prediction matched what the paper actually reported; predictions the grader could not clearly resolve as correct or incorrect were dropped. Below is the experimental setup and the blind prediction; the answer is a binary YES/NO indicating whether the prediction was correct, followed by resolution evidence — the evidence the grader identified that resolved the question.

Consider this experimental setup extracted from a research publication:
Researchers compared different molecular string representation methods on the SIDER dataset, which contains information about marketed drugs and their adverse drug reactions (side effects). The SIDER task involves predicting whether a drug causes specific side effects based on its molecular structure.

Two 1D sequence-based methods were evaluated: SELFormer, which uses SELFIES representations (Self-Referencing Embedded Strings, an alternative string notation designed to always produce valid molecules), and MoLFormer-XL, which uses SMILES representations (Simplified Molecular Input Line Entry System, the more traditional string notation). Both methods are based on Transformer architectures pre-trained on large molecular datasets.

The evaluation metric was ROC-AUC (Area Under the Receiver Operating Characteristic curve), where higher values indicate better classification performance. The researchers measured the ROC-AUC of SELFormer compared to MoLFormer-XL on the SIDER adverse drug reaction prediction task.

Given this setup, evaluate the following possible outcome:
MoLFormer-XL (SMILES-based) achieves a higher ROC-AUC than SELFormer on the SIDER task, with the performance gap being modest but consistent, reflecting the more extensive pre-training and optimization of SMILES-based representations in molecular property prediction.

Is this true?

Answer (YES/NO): NO